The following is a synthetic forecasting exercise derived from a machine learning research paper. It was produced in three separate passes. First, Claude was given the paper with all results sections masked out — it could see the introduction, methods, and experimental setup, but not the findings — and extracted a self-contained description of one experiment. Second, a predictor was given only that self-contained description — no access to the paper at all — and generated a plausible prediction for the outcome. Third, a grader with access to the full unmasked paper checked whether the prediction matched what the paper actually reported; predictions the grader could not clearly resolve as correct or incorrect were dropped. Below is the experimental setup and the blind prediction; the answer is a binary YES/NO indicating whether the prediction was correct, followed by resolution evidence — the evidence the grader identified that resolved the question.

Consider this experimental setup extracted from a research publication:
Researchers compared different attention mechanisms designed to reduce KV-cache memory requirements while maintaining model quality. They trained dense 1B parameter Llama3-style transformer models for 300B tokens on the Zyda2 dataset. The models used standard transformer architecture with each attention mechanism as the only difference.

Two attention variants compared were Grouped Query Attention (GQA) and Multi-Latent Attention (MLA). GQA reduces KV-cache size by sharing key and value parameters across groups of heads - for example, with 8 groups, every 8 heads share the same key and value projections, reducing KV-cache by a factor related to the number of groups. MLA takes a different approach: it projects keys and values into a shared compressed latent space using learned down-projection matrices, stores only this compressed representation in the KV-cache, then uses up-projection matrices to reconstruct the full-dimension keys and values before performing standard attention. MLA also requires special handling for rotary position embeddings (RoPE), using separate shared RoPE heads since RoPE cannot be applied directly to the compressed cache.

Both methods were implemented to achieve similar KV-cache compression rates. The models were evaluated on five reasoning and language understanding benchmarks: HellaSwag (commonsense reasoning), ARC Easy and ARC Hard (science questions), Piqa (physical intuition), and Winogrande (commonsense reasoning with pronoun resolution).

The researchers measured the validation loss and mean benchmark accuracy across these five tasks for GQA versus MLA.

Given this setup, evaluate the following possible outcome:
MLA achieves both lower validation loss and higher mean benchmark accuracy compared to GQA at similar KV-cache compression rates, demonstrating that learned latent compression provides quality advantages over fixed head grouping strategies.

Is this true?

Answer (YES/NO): NO